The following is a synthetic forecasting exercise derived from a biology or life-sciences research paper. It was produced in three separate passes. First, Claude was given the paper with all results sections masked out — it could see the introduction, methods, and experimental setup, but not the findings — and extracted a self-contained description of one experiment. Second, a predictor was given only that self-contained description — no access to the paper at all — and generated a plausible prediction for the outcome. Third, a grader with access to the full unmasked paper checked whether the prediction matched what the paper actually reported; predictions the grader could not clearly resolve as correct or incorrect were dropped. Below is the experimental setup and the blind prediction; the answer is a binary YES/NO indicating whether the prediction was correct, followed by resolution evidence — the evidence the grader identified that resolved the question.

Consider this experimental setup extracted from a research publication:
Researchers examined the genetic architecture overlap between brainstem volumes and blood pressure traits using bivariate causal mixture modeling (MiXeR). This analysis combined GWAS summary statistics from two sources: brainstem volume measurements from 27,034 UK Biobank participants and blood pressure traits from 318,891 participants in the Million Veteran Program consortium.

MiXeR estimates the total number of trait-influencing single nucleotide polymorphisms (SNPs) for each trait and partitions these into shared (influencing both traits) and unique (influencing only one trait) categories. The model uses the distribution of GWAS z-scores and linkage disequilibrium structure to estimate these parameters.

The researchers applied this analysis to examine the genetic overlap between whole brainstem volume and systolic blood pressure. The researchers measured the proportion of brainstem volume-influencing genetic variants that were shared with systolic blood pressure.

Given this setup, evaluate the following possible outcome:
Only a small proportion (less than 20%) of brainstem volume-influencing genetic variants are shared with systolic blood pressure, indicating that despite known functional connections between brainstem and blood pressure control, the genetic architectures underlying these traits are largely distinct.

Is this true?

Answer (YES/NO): NO